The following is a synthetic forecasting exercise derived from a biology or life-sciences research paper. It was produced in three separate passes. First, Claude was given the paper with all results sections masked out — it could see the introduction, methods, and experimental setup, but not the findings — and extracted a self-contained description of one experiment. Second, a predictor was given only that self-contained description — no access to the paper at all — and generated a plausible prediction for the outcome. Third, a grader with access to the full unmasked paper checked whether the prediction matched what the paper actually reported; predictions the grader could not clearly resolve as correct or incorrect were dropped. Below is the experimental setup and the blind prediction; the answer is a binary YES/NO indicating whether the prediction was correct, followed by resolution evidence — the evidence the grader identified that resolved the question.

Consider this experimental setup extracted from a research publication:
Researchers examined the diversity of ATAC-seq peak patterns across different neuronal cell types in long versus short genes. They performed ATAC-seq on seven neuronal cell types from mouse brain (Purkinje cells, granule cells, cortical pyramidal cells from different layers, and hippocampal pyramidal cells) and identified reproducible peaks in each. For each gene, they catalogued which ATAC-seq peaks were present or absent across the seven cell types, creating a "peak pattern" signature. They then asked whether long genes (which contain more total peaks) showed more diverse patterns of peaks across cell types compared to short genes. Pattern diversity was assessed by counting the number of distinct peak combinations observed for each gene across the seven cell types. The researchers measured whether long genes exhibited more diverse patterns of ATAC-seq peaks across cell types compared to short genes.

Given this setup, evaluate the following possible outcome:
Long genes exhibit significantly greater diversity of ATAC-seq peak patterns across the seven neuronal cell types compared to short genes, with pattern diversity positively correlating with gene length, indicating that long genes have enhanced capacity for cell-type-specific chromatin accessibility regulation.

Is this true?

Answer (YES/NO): YES